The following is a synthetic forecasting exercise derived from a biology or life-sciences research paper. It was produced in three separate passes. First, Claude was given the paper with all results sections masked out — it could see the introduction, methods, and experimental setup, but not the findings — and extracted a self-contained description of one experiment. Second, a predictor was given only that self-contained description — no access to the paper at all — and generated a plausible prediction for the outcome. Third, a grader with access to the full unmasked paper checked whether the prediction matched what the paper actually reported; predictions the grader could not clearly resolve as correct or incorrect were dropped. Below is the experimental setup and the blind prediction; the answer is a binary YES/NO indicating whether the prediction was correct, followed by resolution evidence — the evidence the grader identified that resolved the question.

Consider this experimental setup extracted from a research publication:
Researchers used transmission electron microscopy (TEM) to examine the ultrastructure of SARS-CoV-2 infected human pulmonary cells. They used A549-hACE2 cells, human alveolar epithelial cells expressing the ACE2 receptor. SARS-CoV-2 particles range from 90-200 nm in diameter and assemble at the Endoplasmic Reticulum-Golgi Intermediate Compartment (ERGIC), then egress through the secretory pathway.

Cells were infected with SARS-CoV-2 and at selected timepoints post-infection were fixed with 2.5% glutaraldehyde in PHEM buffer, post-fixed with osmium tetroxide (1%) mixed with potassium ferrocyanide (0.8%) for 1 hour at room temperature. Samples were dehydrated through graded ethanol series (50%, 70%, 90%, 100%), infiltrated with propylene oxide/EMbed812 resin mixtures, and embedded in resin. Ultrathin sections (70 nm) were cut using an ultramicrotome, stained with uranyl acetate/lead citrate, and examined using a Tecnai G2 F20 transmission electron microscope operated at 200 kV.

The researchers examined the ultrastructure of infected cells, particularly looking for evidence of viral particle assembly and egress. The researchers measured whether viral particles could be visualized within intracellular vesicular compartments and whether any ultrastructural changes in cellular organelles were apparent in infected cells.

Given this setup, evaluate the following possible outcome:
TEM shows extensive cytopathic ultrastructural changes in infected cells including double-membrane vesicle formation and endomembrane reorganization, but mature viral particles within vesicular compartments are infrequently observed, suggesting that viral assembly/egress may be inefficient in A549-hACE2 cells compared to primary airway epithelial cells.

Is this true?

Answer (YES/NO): NO